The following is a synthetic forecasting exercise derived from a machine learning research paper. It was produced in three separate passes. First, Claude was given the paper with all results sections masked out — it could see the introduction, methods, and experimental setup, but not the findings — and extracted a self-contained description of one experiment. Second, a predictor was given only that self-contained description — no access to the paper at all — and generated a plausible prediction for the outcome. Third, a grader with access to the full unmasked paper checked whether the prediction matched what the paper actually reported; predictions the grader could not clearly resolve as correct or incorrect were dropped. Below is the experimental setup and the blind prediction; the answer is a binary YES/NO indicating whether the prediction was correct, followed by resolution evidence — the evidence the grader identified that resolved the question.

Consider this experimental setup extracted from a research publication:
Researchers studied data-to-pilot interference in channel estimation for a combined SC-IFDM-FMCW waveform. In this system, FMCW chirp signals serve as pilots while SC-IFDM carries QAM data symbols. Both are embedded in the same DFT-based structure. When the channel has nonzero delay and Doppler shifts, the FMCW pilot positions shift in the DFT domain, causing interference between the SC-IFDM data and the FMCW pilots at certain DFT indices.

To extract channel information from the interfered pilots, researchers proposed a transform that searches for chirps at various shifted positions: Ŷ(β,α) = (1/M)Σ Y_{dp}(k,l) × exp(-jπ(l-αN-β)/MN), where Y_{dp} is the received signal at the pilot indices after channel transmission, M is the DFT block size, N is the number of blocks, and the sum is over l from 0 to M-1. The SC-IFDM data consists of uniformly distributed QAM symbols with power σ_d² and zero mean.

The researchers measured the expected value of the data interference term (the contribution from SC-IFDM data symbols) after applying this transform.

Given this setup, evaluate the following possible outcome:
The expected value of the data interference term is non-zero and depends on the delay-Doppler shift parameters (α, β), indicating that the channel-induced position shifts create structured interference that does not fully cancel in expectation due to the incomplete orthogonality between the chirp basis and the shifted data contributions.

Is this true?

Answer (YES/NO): NO